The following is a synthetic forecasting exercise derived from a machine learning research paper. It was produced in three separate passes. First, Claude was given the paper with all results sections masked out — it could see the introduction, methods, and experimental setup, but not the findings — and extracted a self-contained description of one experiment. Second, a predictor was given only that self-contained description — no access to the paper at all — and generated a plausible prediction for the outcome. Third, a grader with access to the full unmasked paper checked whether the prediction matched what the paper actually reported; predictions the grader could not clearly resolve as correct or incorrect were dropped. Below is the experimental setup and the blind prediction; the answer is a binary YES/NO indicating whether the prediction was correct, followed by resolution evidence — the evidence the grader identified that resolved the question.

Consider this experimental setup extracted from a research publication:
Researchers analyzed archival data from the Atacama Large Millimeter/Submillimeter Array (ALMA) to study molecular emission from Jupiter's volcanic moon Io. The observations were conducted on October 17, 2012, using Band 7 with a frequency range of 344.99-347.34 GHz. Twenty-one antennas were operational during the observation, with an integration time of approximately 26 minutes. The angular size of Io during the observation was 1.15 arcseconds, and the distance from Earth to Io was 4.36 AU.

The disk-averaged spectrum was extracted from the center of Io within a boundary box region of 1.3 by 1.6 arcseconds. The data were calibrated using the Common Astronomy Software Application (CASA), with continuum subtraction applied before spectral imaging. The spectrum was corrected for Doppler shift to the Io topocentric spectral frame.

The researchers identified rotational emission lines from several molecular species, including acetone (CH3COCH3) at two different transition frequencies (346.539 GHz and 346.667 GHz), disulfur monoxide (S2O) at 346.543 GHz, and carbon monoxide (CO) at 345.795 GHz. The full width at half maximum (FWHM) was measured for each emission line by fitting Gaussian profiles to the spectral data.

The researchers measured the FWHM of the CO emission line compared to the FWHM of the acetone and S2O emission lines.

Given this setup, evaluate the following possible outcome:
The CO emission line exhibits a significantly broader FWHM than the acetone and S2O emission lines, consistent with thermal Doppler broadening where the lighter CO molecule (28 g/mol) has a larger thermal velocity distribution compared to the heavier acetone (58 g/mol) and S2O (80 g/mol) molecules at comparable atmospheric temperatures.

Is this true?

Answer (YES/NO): NO